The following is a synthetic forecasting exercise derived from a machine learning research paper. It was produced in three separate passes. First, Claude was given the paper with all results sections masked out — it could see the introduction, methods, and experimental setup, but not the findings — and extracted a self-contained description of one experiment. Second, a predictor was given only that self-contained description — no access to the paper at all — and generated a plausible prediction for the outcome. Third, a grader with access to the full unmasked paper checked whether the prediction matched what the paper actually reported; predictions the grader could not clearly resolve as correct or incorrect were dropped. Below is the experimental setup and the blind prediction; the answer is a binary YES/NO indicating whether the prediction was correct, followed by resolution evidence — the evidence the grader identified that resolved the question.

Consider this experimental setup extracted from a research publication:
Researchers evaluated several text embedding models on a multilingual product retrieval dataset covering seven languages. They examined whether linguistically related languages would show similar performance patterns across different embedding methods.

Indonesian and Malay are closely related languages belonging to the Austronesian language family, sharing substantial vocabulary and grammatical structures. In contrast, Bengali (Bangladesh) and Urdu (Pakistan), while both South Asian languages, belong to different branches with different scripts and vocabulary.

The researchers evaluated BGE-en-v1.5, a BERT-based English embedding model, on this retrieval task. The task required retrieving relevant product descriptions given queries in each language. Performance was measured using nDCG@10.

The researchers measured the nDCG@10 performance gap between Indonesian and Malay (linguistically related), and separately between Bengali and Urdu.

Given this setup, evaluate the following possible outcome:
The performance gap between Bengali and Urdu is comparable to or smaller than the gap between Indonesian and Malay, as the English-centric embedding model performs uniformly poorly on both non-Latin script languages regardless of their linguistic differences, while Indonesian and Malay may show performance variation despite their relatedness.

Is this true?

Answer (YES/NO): YES